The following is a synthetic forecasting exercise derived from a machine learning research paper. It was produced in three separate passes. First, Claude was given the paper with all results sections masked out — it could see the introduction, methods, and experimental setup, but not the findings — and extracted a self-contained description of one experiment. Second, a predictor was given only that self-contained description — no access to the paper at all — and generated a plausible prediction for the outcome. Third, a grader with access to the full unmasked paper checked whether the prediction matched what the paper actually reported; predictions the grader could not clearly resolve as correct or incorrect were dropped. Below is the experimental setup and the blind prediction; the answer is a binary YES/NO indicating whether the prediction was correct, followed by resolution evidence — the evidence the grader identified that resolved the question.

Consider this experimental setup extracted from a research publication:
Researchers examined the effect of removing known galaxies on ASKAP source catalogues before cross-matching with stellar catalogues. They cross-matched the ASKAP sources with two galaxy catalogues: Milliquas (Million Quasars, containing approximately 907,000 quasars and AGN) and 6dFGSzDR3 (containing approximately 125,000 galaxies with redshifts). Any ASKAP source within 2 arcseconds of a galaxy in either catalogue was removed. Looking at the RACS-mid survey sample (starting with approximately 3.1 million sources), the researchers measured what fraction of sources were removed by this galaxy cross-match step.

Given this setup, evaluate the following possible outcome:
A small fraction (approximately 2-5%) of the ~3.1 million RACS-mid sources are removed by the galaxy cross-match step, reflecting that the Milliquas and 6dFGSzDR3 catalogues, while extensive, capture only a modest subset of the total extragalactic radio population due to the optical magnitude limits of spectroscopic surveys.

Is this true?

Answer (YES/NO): YES